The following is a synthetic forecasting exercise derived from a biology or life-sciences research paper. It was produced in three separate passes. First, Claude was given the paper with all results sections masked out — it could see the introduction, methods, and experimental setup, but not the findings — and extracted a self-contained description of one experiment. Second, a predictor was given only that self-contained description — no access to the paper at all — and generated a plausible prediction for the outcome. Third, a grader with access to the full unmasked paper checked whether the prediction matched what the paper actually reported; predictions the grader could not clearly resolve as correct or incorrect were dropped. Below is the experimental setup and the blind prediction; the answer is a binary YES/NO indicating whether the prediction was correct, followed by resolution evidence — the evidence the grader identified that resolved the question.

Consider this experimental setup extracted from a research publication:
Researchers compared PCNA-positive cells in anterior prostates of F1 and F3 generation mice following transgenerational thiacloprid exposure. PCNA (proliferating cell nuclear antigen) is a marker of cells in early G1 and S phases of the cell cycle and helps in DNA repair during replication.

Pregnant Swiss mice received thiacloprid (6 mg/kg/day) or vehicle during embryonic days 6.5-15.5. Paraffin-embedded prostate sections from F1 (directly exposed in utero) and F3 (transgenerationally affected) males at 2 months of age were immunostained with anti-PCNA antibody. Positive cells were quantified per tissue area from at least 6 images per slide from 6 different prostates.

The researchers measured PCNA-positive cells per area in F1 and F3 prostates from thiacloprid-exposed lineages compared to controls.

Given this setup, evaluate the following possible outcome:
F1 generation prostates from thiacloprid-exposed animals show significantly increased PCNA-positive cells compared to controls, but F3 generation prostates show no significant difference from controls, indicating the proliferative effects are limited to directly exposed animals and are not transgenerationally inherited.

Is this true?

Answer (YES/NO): NO